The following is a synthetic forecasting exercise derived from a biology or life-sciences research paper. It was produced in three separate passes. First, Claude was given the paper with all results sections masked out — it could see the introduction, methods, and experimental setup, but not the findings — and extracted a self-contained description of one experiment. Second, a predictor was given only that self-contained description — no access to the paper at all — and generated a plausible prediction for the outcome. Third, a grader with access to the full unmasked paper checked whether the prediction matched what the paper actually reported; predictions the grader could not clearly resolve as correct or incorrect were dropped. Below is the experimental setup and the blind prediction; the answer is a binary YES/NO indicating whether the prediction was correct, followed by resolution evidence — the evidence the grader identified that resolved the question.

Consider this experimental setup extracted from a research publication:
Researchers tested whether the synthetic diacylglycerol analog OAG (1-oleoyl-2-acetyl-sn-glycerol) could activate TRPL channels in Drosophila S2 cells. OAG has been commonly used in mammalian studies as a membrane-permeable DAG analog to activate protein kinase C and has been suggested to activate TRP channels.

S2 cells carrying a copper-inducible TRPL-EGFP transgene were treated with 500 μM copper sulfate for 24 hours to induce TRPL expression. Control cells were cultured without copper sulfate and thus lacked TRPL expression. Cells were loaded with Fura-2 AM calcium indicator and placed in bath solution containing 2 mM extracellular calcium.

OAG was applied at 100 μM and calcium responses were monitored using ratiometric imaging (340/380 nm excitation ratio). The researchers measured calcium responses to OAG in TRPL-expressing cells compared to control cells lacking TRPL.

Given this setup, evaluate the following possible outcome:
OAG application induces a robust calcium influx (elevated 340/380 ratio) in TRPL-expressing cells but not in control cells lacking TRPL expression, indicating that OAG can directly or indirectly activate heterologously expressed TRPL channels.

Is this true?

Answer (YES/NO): NO